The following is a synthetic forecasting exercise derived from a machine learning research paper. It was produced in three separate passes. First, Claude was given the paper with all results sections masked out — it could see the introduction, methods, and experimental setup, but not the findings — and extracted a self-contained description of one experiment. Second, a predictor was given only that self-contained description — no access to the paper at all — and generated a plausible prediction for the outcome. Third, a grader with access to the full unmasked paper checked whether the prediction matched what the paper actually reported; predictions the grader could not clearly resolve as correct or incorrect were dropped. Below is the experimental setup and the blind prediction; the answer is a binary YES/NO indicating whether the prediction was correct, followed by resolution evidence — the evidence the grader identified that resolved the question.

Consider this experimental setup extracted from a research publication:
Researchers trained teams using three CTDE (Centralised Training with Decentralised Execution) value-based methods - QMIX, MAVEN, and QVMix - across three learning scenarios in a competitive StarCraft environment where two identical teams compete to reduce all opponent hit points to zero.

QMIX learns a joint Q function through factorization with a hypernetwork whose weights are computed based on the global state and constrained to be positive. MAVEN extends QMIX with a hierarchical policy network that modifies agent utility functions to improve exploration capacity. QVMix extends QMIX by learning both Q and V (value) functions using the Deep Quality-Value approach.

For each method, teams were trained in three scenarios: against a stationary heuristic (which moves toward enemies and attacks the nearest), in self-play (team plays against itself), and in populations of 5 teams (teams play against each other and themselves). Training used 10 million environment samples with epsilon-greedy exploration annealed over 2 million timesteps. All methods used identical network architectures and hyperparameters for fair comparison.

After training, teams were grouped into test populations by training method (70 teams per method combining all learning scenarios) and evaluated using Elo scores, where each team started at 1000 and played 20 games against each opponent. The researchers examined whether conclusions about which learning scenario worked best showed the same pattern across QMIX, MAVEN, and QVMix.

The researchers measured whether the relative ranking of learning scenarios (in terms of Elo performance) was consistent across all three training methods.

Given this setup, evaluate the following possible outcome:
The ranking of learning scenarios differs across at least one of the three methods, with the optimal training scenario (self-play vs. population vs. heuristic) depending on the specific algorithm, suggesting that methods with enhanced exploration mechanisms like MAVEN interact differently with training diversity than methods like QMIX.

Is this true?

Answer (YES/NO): NO